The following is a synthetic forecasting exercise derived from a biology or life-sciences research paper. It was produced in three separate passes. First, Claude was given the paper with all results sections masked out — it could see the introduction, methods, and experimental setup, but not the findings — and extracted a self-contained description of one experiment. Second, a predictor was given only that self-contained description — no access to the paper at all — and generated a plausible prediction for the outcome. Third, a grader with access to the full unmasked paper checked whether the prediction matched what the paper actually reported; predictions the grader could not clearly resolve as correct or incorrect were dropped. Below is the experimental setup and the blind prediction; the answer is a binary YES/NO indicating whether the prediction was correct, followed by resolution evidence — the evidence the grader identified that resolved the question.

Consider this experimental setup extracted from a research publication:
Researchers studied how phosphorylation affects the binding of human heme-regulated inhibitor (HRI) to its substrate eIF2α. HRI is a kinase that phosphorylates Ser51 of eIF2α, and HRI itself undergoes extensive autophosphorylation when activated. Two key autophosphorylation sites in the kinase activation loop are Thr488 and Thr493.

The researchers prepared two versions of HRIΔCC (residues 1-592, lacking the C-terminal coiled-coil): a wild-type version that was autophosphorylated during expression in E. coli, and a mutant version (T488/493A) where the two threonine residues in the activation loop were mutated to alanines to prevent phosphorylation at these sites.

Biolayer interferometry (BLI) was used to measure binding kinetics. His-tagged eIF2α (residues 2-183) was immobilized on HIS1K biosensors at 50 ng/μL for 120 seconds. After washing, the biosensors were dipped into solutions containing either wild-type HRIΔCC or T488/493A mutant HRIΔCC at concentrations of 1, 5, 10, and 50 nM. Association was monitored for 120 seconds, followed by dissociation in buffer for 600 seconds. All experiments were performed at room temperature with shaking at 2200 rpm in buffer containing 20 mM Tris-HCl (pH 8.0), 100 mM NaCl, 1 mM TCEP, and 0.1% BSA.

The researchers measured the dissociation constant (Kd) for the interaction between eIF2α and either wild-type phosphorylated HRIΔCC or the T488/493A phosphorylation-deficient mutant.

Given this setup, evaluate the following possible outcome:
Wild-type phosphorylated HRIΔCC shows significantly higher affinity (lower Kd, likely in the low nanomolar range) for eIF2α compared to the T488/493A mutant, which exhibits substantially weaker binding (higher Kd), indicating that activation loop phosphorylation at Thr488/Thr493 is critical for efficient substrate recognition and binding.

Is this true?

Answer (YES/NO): YES